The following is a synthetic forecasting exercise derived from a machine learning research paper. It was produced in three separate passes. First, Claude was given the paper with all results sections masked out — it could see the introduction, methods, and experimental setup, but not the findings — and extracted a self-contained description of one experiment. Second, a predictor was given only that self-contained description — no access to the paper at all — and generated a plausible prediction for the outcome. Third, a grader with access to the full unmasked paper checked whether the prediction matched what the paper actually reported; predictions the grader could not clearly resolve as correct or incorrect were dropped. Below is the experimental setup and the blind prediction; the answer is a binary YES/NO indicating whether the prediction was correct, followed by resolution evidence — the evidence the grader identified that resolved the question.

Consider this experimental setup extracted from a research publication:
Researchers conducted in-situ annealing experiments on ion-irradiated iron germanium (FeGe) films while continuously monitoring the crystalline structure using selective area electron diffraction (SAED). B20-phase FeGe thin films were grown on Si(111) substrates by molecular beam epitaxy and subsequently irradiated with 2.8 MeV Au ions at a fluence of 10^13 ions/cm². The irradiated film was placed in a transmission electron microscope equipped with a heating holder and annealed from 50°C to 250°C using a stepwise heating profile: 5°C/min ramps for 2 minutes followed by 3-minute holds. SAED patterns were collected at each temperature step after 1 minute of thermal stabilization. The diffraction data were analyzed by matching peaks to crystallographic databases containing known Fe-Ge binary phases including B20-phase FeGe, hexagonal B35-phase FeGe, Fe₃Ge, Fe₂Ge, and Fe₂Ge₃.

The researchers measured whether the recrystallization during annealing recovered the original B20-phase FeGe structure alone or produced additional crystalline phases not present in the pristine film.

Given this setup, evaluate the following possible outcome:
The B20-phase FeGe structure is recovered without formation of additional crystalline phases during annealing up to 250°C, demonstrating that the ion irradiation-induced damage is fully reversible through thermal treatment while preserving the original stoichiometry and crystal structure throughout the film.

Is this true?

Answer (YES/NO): NO